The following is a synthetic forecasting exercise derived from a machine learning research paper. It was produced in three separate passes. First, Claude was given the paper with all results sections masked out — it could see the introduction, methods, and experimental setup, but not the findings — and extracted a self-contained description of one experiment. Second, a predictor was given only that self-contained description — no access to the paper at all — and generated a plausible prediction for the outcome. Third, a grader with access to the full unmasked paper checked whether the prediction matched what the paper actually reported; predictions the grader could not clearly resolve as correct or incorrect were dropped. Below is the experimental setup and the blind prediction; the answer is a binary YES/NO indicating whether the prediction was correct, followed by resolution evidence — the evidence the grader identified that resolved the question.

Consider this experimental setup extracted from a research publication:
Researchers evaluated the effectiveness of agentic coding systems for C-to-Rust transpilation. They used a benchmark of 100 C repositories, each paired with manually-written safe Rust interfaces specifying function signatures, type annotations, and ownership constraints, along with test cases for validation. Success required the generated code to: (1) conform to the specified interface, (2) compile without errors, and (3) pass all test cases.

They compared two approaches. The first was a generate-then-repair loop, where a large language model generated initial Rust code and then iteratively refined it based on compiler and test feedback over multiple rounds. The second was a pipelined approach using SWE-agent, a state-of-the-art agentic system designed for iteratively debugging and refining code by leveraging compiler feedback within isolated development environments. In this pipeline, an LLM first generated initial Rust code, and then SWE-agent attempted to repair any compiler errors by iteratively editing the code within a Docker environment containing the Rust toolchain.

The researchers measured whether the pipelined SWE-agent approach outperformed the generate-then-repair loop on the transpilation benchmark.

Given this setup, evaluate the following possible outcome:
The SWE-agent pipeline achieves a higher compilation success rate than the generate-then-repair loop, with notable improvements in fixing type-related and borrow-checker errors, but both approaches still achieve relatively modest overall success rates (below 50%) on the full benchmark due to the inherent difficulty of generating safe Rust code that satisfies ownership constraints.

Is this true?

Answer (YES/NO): NO